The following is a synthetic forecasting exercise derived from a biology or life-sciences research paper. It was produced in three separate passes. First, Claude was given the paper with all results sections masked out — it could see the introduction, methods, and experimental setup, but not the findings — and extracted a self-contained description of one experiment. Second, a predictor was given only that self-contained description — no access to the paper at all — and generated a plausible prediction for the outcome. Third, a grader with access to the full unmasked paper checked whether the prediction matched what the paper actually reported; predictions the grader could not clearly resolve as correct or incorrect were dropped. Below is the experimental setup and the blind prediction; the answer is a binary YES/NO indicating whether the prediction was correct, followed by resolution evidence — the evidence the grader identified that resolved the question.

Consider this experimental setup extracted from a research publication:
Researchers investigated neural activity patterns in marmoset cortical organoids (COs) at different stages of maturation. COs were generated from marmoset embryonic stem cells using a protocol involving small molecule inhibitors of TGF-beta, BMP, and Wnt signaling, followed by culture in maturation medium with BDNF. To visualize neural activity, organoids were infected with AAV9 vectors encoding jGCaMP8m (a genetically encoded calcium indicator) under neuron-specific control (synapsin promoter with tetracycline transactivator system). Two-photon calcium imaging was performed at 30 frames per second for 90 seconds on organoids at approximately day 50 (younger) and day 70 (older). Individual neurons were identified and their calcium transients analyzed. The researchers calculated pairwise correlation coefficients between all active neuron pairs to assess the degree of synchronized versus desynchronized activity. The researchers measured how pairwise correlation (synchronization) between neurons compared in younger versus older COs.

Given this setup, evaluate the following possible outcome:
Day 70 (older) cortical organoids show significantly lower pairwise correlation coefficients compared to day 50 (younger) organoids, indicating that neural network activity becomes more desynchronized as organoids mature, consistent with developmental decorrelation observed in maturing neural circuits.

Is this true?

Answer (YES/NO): YES